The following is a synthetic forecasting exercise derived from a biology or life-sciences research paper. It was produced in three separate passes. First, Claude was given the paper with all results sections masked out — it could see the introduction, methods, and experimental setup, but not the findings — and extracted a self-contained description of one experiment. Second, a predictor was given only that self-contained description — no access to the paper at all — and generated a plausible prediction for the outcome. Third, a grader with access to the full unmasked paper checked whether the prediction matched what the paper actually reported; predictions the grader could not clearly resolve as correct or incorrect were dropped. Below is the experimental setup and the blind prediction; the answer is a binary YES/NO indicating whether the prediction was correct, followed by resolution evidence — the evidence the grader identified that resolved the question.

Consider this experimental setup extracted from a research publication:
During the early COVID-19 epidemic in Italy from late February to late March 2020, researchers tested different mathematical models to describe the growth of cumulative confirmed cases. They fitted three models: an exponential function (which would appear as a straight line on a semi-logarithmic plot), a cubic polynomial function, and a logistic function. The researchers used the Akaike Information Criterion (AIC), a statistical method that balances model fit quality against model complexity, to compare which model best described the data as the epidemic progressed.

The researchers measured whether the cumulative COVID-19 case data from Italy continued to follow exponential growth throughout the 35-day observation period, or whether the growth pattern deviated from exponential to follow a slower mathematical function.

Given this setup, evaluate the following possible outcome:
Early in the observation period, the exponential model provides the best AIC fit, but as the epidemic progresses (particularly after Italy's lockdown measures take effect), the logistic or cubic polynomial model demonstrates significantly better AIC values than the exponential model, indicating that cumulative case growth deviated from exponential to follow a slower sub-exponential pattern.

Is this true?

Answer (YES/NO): YES